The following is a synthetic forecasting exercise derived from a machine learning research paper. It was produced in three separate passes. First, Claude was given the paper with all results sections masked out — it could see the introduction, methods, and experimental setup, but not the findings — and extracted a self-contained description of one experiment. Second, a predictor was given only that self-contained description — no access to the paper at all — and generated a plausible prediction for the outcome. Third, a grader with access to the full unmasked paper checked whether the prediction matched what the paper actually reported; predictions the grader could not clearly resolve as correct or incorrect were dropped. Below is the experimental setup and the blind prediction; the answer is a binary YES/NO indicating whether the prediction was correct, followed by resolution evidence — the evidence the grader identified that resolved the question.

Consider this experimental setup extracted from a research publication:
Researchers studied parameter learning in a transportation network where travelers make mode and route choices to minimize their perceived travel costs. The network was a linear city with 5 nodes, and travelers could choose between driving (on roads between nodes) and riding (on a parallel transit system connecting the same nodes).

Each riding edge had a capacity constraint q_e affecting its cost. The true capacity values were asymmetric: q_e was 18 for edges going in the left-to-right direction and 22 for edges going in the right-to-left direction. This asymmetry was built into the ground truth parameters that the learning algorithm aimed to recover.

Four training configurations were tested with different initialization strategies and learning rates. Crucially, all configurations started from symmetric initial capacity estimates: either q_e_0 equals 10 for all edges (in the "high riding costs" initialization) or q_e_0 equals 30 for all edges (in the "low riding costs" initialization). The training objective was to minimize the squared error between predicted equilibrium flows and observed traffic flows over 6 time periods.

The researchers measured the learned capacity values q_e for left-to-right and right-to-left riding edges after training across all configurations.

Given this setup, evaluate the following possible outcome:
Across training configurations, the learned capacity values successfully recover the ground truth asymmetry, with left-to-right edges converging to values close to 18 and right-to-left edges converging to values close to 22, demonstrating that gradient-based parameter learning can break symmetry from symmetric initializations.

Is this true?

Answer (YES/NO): NO